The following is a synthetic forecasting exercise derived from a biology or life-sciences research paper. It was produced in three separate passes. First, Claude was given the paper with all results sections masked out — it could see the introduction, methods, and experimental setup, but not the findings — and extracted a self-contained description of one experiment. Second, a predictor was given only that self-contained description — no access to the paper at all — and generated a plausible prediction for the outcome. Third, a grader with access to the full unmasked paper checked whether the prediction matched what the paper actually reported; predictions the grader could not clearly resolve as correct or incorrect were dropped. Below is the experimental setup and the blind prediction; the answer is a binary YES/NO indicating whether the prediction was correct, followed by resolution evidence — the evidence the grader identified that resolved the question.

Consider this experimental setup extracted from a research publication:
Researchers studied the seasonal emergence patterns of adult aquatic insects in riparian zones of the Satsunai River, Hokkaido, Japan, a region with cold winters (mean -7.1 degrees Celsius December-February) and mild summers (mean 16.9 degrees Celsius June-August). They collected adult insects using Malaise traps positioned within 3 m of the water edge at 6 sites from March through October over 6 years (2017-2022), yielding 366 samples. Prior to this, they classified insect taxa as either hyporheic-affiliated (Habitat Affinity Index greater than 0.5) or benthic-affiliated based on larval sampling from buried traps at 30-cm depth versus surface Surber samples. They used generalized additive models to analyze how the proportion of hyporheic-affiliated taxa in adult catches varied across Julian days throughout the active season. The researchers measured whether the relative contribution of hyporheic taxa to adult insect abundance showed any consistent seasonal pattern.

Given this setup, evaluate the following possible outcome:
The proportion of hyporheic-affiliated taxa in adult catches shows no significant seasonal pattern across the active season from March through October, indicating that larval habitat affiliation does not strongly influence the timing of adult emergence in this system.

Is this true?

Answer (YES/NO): NO